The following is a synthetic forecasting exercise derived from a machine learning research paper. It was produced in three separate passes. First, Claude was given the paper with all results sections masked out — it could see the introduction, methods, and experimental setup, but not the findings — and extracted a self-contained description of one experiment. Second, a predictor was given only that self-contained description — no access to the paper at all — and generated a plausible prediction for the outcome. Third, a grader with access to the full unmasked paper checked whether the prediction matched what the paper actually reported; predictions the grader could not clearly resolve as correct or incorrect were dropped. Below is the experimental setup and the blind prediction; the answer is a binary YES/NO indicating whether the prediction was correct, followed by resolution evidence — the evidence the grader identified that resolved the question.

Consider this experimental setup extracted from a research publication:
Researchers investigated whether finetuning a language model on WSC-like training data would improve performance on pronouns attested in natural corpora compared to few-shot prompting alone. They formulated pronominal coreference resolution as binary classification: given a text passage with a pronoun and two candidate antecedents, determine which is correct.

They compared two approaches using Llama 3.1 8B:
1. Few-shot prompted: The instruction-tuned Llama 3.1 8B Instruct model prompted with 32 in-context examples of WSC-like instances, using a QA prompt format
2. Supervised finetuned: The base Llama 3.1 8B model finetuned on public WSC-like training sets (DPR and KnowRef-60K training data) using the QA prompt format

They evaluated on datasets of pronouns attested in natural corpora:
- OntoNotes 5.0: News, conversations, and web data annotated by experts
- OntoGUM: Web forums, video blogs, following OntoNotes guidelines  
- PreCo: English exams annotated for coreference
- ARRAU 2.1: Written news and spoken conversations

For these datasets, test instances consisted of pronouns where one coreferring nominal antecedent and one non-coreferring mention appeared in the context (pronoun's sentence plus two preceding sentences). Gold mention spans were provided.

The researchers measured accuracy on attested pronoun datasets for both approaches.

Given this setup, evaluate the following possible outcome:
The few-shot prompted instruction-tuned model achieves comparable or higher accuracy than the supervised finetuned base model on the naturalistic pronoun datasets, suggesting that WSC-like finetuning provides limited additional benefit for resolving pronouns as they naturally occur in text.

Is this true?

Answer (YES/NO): YES